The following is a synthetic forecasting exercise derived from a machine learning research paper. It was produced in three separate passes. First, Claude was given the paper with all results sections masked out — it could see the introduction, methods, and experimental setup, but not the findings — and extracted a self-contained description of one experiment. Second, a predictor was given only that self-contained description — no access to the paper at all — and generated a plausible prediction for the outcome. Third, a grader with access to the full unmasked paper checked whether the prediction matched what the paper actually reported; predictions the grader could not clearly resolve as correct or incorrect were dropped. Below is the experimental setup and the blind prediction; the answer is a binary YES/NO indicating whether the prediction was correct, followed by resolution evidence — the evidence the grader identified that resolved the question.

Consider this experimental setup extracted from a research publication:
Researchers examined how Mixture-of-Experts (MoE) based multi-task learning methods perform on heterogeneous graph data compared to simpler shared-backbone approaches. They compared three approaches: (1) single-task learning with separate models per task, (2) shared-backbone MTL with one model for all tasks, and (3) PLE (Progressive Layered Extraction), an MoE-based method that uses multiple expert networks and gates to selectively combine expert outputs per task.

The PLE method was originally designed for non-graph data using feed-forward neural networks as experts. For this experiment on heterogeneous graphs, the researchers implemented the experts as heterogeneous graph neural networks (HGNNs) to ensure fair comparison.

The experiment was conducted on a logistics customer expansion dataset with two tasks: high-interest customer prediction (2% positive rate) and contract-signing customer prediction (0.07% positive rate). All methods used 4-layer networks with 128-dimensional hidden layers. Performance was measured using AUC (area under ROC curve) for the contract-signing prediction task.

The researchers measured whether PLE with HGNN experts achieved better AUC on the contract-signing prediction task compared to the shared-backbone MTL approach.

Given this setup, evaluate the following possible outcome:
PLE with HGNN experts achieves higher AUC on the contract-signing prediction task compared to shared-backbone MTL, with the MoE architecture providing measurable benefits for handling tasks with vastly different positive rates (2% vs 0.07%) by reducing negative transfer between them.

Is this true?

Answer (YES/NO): NO